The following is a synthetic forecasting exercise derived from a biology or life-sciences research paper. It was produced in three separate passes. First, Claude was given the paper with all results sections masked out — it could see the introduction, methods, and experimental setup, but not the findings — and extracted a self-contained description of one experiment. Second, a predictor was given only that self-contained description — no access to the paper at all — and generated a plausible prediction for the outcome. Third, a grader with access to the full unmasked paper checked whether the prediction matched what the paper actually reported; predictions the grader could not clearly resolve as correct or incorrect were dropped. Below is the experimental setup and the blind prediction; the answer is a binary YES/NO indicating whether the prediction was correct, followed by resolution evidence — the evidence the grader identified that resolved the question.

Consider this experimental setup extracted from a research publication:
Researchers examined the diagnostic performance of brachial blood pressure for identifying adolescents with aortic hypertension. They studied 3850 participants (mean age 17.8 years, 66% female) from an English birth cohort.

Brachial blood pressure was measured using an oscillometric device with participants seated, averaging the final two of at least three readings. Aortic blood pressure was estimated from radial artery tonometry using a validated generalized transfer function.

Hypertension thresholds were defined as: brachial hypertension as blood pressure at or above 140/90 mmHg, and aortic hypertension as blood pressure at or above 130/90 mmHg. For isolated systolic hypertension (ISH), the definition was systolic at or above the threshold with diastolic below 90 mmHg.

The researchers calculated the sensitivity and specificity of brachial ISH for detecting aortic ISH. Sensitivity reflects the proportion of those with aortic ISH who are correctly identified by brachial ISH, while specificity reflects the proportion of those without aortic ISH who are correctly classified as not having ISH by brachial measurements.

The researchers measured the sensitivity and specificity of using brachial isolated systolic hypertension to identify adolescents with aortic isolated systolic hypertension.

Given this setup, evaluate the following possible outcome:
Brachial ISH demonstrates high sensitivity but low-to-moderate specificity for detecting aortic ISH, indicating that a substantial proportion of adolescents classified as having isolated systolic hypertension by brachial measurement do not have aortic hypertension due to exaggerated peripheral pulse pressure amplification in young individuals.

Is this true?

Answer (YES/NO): NO